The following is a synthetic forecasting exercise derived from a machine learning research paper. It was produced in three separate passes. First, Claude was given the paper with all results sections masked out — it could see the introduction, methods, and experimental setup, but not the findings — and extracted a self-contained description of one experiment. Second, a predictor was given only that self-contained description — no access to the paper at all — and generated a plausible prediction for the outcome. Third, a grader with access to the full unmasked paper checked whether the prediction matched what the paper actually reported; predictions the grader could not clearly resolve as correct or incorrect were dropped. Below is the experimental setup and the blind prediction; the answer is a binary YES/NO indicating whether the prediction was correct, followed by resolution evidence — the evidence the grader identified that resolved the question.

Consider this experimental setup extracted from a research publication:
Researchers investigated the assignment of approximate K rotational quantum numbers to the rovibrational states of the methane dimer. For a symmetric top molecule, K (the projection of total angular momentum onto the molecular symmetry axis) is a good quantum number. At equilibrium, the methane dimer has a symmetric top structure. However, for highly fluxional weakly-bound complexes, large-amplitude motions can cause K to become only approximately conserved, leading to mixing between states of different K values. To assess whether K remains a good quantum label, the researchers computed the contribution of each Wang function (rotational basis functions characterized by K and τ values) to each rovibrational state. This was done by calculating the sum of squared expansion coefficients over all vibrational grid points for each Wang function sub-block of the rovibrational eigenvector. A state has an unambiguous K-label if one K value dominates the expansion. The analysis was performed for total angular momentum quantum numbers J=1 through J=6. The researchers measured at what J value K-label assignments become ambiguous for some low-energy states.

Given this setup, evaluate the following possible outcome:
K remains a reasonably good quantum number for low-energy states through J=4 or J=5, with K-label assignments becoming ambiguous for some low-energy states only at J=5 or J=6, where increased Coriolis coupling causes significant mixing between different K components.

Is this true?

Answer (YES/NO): NO